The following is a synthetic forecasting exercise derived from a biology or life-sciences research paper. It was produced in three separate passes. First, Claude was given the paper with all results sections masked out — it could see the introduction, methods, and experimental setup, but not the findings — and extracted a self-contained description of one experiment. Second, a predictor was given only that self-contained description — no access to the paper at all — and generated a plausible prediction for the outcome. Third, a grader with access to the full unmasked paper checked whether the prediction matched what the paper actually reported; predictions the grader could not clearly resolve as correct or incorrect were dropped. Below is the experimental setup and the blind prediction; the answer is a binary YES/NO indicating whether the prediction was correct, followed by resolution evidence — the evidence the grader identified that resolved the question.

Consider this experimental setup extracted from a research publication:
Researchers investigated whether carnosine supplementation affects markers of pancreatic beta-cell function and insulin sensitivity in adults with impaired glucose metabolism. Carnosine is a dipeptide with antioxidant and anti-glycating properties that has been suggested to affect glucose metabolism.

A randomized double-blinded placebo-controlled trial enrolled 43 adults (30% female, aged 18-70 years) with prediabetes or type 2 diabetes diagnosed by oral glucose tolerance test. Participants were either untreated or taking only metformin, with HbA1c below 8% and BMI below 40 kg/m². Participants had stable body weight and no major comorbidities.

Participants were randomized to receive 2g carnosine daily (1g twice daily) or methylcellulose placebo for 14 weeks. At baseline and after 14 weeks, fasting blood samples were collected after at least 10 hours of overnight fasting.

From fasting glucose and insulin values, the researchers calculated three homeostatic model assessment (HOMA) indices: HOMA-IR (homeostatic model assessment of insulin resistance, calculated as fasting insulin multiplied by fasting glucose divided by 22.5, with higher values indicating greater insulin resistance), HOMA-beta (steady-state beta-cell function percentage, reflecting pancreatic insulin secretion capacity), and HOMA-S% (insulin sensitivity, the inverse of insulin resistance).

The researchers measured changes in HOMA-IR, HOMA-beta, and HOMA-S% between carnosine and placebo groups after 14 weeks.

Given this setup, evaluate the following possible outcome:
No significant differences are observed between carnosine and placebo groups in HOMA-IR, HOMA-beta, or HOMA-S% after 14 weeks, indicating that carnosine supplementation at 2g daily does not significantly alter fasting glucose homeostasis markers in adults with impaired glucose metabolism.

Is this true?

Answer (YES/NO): YES